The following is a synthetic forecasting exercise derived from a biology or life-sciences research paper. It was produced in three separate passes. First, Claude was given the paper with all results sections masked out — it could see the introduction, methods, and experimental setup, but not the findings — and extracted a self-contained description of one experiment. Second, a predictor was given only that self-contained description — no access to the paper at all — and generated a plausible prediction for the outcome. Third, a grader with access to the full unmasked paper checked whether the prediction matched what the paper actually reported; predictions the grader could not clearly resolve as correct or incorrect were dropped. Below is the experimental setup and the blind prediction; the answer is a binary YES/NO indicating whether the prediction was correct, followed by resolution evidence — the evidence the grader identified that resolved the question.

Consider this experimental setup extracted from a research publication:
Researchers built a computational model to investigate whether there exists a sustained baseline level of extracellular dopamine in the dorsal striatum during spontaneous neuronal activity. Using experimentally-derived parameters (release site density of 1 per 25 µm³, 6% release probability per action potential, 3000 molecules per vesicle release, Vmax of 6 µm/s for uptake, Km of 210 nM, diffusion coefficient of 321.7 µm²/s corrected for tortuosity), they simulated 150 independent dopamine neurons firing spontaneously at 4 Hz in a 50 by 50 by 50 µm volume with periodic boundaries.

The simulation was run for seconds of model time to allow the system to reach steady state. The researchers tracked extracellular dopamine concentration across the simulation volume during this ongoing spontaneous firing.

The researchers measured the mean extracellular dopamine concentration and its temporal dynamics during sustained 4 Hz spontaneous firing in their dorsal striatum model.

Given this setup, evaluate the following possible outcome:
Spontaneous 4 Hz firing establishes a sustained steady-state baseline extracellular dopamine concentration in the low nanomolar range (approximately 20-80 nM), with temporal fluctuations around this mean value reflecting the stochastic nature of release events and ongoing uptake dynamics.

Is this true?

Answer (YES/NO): NO